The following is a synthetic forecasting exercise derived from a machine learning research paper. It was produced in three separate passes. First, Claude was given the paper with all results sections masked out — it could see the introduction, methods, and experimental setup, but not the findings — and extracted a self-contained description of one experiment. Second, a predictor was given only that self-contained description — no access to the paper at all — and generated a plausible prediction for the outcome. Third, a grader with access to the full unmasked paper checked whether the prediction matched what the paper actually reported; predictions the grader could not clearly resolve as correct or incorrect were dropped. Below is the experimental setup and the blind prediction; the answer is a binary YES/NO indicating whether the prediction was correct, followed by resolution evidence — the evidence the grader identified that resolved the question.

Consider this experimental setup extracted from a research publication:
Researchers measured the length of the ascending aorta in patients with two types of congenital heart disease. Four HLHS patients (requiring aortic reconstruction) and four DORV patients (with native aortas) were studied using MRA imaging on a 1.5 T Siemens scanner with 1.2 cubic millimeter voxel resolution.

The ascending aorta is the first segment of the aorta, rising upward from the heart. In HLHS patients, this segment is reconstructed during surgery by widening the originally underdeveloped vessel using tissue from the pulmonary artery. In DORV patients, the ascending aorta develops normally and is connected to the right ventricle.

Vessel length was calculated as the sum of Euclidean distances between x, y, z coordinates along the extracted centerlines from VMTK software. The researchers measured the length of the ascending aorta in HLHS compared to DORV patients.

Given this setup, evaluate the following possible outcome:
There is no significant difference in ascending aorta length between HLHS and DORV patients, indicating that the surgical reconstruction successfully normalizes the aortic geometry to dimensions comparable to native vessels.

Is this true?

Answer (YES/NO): NO